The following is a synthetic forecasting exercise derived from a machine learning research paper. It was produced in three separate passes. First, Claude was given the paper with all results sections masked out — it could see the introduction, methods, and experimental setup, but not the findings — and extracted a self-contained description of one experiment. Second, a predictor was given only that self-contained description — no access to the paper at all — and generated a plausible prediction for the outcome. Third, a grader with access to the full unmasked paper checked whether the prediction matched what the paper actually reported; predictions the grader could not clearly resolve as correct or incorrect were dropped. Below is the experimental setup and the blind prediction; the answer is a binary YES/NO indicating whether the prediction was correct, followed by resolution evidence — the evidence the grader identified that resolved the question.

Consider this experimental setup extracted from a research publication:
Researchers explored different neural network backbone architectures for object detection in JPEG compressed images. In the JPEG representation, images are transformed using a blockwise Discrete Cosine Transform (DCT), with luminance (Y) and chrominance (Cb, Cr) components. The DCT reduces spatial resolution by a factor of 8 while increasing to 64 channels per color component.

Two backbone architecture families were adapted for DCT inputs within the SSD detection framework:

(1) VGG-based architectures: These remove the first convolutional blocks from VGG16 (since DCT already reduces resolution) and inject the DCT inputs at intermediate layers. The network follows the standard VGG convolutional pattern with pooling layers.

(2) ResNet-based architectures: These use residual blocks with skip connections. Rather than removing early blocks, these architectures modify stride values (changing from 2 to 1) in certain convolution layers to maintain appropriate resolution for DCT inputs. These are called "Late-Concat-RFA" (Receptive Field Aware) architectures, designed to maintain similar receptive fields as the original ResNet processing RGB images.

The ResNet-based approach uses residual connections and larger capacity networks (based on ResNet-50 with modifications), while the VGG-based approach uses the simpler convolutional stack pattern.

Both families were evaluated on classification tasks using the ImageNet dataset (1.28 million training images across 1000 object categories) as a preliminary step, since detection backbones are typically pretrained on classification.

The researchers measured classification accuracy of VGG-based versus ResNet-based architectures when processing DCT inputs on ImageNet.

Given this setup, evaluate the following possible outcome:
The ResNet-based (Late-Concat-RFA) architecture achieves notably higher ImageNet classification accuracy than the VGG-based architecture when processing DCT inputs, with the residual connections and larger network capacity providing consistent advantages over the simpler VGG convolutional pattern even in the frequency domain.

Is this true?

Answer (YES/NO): YES